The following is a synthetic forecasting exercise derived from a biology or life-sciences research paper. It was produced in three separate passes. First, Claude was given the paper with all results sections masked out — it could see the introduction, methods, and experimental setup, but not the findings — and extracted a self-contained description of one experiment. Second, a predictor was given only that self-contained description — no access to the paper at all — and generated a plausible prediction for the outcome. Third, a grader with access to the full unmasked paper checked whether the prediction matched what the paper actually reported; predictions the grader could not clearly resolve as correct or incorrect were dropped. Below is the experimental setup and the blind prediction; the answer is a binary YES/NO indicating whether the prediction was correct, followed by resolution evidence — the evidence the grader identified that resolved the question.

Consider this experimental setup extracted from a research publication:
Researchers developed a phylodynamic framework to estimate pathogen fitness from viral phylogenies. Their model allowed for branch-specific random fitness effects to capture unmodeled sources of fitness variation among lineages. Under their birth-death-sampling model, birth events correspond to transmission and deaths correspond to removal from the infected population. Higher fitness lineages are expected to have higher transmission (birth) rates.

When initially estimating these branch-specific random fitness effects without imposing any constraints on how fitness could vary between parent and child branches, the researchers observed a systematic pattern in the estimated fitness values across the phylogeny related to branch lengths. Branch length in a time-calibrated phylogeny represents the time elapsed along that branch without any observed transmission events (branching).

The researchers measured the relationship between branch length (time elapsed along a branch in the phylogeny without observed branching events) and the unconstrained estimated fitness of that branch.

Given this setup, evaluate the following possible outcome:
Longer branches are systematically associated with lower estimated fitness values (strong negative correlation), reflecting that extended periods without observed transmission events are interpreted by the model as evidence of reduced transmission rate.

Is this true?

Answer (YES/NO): YES